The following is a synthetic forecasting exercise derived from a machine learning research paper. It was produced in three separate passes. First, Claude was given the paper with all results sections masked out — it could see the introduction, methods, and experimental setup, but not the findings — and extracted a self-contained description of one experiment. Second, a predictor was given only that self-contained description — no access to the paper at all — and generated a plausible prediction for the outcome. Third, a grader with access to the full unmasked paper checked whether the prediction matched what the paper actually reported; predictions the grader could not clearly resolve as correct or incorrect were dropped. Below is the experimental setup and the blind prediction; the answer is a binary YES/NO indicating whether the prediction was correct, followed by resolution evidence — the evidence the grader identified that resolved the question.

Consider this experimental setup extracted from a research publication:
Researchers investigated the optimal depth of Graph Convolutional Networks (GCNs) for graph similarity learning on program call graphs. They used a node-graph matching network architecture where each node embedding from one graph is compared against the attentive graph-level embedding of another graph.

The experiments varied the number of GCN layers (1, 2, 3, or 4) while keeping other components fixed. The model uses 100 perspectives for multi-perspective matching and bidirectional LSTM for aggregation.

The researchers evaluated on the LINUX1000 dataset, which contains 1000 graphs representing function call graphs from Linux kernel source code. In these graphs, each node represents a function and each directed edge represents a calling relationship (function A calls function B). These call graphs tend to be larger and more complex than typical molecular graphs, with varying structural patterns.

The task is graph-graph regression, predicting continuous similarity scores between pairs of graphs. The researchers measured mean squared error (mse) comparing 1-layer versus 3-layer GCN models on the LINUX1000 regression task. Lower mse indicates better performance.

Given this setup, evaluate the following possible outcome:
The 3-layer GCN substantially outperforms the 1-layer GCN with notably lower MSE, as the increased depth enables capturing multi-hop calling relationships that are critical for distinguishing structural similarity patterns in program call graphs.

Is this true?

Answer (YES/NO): NO